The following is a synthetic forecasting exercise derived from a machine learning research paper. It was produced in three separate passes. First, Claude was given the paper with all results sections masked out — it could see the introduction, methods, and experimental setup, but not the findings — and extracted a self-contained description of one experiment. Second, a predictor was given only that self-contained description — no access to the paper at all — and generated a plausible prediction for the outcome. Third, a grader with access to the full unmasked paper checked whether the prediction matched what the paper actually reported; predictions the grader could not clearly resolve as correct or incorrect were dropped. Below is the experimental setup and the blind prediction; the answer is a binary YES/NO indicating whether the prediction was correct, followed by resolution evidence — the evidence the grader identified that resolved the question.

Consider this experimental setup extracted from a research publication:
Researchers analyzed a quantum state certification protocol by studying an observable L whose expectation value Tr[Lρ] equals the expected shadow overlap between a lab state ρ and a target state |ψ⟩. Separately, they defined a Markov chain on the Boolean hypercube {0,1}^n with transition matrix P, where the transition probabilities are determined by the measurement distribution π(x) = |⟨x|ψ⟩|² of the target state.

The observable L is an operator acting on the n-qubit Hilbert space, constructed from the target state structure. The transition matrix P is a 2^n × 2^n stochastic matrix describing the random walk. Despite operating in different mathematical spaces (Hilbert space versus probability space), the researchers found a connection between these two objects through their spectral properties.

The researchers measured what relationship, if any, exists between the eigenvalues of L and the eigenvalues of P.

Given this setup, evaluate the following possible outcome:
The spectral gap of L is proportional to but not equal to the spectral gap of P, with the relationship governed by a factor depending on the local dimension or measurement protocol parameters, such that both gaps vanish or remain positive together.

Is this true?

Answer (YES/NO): NO